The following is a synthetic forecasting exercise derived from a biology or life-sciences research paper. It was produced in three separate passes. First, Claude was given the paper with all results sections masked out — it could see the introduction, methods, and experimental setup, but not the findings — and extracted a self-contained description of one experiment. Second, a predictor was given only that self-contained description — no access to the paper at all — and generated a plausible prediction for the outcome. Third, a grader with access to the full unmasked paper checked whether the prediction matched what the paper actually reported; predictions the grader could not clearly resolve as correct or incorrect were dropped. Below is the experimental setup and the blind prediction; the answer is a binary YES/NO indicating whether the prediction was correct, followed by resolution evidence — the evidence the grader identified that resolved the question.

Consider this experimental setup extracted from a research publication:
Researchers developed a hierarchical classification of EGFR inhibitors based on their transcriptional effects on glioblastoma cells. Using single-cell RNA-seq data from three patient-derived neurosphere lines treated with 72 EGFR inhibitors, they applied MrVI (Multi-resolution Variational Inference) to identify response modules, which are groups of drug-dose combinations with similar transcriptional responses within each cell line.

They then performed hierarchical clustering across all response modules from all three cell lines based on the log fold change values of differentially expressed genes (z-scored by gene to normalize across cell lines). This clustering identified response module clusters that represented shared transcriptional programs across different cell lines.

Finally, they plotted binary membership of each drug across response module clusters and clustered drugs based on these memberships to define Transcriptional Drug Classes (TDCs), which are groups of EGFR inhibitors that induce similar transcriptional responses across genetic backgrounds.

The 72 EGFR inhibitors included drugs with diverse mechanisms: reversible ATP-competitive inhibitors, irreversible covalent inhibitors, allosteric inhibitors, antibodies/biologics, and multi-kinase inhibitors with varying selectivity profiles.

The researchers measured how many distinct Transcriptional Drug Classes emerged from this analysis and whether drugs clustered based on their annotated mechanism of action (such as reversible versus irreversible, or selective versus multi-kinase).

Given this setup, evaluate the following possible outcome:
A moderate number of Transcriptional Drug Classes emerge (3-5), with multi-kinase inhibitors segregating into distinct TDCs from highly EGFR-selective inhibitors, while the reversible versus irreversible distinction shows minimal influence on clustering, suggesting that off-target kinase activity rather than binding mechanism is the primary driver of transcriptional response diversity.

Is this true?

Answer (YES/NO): NO